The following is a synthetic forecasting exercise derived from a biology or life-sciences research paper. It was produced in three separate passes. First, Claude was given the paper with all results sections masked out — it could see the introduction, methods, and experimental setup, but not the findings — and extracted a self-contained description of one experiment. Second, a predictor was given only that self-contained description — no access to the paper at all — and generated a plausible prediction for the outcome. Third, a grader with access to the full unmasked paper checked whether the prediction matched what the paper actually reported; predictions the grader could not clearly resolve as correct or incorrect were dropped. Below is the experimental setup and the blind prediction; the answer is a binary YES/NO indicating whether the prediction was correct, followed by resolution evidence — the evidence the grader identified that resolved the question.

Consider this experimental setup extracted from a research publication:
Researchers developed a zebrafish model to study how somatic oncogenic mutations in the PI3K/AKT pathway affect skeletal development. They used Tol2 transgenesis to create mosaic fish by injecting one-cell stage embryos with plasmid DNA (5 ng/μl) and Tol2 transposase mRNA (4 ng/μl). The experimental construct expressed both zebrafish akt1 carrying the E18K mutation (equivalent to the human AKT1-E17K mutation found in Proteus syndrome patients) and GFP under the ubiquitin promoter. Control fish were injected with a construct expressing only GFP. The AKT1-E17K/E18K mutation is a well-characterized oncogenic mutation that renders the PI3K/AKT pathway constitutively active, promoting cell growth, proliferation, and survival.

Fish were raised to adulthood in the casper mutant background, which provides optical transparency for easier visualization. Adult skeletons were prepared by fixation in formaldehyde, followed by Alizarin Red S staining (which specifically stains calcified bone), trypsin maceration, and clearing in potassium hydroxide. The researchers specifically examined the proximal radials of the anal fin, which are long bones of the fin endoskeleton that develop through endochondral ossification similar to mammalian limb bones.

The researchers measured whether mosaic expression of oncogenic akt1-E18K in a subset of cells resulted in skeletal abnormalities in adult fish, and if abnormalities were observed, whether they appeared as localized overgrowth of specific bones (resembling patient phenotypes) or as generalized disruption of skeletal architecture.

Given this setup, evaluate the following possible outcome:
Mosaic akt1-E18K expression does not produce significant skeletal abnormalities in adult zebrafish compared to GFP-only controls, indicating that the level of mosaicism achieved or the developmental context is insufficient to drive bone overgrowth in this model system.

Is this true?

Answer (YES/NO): NO